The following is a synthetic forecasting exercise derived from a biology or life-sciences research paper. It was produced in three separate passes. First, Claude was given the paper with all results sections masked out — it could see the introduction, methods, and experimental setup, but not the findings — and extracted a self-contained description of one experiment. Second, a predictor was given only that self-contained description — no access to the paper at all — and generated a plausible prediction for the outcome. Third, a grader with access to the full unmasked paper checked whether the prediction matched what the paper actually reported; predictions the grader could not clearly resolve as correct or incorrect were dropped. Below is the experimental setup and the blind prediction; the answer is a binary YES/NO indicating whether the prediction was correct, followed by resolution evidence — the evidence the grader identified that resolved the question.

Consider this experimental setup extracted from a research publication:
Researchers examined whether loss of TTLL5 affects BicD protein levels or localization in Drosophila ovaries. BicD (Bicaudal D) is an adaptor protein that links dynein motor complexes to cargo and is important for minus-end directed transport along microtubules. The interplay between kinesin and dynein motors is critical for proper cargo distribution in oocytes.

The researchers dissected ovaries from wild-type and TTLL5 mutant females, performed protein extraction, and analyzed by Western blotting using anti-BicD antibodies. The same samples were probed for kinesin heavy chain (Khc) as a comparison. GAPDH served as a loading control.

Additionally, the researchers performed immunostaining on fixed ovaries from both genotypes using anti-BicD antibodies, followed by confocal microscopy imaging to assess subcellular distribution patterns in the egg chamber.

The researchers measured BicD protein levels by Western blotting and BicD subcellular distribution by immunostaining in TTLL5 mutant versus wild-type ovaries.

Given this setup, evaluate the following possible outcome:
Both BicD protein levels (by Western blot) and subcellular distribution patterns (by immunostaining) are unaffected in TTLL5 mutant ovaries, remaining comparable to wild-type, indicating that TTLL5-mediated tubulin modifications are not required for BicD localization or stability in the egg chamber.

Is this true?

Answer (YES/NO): YES